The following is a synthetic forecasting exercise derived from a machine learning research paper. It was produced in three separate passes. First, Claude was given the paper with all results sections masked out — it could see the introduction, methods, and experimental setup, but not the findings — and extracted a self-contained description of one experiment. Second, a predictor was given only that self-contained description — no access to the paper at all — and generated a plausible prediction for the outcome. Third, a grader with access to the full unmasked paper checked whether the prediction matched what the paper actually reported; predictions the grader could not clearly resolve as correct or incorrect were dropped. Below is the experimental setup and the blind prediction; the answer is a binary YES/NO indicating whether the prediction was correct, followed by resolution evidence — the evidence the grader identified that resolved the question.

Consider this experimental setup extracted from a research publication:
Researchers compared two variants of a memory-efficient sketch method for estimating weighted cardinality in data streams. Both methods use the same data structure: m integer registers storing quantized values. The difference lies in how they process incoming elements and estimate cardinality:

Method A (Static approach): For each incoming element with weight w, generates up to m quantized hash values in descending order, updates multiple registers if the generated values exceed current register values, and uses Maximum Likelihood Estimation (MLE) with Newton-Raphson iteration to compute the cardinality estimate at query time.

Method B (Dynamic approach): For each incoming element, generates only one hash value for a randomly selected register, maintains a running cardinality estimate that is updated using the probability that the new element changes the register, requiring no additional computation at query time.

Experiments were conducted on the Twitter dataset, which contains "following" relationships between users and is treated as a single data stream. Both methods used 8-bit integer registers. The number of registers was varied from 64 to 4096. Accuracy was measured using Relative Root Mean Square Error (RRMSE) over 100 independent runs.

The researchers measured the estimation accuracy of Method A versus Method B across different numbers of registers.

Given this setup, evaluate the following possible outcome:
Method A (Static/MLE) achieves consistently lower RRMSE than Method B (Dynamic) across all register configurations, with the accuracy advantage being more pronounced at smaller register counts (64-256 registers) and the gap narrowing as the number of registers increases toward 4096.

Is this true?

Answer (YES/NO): NO